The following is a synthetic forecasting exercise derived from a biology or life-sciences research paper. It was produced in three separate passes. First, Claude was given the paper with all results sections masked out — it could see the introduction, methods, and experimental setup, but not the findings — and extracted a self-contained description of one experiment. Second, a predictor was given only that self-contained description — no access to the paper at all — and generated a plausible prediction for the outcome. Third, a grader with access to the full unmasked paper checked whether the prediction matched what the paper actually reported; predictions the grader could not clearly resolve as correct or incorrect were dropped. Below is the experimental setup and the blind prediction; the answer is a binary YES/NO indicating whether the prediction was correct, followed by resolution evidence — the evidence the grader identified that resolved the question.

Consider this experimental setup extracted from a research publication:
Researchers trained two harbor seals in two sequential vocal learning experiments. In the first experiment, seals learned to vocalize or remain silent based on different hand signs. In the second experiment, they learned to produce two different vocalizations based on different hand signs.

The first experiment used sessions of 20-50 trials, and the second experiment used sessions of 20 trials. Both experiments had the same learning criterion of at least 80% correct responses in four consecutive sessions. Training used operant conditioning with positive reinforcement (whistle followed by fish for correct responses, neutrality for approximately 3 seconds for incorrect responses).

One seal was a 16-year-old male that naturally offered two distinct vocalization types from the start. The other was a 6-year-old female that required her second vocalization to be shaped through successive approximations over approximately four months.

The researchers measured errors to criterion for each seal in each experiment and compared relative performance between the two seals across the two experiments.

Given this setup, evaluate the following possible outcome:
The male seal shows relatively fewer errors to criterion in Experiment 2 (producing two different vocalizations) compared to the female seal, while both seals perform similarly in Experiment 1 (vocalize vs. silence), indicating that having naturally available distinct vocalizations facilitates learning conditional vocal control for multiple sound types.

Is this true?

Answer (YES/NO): NO